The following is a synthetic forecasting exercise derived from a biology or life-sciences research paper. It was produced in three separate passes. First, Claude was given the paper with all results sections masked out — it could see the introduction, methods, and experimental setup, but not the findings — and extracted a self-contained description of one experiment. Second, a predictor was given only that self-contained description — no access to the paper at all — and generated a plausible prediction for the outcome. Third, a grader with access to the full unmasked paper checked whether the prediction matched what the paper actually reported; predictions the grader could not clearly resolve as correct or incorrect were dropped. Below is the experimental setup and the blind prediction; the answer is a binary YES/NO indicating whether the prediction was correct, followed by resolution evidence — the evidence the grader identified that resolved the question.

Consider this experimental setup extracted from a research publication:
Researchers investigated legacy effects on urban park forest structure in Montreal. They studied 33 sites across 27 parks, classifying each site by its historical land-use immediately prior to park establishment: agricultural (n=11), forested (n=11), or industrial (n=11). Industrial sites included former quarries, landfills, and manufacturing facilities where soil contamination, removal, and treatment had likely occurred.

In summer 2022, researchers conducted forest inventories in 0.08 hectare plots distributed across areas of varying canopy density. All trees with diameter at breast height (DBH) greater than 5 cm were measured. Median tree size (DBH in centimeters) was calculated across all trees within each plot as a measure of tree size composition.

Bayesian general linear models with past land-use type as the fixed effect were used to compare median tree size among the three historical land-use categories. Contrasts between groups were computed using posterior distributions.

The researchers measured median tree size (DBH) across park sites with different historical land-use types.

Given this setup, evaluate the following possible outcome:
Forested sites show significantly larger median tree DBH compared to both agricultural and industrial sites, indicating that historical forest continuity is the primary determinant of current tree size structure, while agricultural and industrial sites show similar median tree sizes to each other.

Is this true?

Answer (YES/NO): NO